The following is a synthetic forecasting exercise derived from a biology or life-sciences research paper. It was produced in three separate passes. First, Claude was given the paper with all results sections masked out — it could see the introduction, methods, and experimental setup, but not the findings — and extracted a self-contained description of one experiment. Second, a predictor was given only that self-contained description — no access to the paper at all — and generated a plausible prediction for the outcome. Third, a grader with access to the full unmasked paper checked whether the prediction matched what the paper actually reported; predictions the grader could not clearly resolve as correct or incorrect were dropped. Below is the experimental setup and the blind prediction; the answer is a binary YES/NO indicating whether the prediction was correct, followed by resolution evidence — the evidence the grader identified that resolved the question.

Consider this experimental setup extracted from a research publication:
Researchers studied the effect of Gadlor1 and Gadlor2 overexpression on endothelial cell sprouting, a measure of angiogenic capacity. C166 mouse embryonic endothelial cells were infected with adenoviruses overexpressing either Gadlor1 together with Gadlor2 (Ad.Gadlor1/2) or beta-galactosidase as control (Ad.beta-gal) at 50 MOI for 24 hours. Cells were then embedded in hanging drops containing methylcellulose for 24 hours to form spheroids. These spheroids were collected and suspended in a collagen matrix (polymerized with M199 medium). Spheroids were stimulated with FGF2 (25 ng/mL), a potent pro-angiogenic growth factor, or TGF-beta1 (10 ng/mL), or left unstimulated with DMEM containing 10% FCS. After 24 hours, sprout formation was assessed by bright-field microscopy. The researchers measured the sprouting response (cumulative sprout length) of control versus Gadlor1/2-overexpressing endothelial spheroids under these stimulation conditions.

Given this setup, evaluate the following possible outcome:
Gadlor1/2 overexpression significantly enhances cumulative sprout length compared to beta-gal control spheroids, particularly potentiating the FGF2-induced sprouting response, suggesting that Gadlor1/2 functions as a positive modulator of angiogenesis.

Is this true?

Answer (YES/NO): NO